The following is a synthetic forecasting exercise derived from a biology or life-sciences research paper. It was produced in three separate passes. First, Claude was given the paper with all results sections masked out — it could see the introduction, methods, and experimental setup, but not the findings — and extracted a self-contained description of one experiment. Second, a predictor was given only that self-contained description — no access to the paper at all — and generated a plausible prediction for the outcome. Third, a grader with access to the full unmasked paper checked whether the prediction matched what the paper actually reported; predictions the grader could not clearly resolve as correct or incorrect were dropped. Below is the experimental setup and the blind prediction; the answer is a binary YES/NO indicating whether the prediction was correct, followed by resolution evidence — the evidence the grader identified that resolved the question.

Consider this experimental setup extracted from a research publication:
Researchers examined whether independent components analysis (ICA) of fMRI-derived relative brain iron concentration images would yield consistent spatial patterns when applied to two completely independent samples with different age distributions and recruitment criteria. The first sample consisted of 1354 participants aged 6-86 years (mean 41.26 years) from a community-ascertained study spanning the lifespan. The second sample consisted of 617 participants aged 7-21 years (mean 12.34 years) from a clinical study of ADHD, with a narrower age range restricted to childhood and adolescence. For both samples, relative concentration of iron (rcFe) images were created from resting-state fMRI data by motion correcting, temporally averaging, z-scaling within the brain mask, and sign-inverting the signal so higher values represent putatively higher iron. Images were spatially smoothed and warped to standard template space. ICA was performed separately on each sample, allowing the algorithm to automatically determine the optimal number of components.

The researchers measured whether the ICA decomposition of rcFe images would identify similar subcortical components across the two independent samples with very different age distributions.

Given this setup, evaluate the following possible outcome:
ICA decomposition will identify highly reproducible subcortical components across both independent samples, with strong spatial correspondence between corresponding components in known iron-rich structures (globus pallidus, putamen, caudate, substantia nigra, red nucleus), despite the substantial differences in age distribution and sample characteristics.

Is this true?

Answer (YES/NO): NO